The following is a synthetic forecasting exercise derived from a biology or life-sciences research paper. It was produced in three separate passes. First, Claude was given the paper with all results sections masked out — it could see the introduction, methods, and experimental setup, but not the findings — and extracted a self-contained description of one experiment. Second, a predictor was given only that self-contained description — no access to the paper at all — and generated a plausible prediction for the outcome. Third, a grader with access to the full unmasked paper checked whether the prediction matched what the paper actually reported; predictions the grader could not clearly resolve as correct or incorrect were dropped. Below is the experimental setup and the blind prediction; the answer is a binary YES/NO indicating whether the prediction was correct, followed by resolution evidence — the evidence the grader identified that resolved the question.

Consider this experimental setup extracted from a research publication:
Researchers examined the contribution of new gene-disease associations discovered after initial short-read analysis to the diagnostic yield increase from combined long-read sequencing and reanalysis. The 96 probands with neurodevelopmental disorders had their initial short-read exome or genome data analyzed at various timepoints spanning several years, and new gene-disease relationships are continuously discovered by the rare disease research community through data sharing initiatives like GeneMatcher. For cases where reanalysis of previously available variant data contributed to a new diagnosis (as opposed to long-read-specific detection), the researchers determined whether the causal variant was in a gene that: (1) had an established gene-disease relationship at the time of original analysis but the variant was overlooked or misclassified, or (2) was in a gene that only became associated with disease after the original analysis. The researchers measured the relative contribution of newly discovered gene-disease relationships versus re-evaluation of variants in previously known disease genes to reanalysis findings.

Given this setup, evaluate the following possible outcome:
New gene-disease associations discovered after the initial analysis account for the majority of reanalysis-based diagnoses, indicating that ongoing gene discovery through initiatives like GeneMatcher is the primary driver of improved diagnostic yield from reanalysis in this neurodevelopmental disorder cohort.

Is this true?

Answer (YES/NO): NO